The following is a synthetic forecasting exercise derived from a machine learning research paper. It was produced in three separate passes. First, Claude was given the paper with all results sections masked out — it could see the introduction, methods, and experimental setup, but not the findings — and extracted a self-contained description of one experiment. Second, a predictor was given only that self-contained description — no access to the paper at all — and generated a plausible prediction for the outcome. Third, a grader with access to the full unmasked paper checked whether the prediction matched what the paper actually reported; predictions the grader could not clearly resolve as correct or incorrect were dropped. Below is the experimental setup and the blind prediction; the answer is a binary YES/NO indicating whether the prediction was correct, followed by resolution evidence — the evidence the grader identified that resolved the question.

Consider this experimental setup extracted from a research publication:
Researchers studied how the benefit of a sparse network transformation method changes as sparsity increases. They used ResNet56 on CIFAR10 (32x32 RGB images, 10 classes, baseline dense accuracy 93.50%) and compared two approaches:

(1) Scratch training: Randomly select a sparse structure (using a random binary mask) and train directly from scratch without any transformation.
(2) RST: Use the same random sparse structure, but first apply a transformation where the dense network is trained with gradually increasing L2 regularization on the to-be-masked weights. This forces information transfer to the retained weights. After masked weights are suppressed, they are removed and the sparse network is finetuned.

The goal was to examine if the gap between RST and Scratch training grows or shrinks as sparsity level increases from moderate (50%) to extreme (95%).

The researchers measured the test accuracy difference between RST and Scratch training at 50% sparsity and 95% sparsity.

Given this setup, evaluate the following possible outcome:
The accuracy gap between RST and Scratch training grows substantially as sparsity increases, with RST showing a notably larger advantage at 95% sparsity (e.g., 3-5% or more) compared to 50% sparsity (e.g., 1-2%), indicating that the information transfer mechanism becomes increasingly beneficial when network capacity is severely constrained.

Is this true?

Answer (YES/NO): NO